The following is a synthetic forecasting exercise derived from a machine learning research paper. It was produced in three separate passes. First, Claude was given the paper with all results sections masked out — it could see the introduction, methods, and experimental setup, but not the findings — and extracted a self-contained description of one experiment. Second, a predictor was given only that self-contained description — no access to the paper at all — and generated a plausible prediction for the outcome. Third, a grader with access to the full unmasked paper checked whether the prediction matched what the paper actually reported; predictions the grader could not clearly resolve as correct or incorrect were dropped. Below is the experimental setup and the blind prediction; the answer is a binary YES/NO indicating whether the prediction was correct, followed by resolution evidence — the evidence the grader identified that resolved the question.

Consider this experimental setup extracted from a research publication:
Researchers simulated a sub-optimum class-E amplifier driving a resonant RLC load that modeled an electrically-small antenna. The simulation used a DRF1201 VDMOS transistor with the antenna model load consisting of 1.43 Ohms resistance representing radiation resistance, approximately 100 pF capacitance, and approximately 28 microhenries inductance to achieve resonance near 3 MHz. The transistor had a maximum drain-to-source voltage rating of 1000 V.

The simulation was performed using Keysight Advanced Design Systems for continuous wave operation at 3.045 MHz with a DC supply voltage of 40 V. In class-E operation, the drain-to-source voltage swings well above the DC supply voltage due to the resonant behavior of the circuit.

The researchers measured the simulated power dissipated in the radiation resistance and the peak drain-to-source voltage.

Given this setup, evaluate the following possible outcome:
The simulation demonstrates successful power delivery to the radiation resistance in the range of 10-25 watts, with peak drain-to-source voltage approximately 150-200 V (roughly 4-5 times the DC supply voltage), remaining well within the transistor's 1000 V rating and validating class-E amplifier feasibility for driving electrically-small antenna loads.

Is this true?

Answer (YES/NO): NO